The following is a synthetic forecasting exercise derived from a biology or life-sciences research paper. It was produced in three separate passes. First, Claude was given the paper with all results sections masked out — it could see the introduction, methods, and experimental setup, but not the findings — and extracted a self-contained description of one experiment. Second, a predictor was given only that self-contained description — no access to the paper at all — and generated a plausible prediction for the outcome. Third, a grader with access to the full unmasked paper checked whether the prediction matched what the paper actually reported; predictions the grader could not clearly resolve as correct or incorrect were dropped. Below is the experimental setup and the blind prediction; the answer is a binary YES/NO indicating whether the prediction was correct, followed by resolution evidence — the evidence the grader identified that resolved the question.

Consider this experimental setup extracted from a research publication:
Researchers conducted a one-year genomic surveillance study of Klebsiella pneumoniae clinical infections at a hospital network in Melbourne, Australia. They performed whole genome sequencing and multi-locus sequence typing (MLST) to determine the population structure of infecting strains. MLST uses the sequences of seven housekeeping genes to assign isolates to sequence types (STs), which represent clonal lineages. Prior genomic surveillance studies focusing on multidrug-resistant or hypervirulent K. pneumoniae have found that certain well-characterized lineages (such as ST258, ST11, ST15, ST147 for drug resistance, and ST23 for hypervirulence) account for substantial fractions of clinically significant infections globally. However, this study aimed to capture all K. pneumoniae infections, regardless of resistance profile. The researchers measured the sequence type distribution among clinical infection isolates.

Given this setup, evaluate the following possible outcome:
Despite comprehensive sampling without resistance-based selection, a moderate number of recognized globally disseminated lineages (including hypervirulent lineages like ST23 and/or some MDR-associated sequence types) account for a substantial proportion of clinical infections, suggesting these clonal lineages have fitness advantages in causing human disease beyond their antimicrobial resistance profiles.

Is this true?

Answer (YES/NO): NO